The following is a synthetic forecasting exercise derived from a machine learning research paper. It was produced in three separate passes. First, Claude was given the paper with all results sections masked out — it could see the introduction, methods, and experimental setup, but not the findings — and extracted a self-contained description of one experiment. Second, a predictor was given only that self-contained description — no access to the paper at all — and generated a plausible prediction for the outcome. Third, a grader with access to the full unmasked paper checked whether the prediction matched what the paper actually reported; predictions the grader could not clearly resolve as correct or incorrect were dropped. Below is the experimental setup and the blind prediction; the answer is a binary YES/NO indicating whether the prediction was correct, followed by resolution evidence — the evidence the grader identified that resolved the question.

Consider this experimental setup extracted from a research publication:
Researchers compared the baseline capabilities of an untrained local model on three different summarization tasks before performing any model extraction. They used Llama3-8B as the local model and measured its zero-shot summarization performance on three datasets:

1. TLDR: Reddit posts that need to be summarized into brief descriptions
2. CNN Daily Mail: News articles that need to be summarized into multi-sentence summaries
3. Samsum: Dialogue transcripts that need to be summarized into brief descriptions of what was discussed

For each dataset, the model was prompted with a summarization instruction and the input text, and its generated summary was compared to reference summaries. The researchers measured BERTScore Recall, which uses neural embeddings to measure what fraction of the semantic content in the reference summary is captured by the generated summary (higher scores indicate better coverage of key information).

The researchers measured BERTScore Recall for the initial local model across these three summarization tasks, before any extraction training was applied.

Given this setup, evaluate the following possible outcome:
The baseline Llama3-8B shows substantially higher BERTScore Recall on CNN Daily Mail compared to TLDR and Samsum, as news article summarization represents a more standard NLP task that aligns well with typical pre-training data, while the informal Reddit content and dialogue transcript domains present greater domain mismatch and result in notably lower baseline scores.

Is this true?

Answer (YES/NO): NO